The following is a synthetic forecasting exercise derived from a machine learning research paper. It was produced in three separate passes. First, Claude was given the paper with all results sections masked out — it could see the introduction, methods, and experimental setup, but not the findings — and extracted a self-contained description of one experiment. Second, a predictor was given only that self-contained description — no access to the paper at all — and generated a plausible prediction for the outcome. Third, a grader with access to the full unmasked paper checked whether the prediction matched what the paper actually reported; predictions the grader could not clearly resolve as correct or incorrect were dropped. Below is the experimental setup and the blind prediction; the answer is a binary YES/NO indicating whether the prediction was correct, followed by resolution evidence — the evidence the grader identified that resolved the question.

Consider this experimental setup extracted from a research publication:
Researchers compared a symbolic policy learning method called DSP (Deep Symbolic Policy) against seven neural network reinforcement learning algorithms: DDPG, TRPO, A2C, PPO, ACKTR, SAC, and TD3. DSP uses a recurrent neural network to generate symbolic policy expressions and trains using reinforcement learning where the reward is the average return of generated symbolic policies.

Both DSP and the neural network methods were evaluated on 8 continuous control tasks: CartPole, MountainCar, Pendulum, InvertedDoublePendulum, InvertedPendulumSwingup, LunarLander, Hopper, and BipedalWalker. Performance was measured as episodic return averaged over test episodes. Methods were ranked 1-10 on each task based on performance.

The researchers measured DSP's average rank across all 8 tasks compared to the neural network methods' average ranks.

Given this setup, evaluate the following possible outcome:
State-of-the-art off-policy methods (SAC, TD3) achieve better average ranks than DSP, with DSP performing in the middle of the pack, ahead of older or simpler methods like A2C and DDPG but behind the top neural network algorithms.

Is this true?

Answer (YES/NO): YES